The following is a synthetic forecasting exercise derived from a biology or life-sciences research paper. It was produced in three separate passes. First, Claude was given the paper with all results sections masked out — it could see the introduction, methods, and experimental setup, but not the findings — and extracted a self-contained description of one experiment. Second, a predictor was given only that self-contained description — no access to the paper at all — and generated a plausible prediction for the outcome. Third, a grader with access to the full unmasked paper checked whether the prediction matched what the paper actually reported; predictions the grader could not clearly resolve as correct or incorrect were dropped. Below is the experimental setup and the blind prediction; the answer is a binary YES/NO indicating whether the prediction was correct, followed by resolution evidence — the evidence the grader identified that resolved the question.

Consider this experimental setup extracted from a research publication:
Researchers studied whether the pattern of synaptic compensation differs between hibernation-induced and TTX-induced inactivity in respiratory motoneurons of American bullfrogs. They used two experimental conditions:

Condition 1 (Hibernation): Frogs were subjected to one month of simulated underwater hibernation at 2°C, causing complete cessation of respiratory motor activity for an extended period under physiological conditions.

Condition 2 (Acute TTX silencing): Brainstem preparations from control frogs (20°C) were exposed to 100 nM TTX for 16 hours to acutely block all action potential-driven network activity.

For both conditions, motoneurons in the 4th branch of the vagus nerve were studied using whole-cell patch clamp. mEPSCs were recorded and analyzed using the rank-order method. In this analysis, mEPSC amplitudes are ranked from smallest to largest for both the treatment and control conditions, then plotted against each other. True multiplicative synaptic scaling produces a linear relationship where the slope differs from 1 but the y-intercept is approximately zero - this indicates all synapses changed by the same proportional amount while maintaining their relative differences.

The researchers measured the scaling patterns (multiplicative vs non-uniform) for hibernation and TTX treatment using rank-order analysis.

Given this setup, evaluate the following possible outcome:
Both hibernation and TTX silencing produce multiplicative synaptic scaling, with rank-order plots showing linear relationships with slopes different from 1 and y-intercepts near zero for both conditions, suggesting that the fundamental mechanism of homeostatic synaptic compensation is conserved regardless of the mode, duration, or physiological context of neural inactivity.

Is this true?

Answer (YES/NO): NO